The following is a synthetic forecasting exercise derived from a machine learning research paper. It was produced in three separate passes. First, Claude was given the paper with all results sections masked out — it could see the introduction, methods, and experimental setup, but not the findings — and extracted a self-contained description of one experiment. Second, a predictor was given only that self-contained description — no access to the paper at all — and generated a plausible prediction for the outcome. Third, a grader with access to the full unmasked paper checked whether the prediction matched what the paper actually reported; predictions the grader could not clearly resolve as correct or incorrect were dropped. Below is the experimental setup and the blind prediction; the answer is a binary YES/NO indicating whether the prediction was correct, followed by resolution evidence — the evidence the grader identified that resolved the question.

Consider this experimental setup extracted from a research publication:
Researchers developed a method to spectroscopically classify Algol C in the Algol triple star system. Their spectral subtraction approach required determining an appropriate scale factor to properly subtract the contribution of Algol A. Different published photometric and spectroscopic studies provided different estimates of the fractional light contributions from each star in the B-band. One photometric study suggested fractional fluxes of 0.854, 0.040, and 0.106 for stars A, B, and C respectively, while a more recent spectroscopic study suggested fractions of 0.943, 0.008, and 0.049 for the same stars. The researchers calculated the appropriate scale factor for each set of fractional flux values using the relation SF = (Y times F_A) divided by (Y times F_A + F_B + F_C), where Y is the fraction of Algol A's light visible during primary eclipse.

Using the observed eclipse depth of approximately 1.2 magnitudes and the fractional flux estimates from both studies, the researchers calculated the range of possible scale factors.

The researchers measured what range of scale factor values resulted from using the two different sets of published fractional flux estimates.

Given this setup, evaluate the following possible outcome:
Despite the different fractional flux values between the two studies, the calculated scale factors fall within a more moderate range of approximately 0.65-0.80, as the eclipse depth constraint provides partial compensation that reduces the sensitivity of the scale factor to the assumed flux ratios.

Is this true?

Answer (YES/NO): NO